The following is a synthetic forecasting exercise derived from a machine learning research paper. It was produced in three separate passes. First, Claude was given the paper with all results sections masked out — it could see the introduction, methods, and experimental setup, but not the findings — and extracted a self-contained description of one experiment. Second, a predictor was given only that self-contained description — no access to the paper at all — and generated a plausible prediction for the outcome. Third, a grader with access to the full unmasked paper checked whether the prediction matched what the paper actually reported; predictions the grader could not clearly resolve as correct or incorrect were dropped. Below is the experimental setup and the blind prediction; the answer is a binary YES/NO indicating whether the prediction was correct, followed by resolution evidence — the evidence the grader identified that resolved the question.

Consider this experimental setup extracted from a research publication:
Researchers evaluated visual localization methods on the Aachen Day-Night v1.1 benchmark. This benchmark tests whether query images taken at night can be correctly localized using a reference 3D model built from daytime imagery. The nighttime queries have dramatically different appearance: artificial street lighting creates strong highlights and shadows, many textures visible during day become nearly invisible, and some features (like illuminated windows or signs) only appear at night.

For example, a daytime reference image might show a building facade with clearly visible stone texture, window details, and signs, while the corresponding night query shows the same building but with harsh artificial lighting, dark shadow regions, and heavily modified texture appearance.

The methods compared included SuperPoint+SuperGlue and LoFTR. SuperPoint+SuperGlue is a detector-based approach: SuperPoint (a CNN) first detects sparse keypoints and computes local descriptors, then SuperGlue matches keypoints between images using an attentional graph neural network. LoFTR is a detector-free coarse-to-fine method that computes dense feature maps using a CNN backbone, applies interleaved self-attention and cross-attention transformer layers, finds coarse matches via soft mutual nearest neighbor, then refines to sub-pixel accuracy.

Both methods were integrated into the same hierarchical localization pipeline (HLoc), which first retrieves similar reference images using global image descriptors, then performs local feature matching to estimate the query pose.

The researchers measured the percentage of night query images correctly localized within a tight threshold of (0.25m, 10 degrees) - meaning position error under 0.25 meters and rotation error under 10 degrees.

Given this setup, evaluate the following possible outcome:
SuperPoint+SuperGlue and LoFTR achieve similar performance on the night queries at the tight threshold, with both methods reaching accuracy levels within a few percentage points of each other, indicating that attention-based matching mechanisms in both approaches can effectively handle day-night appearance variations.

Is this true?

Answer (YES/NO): YES